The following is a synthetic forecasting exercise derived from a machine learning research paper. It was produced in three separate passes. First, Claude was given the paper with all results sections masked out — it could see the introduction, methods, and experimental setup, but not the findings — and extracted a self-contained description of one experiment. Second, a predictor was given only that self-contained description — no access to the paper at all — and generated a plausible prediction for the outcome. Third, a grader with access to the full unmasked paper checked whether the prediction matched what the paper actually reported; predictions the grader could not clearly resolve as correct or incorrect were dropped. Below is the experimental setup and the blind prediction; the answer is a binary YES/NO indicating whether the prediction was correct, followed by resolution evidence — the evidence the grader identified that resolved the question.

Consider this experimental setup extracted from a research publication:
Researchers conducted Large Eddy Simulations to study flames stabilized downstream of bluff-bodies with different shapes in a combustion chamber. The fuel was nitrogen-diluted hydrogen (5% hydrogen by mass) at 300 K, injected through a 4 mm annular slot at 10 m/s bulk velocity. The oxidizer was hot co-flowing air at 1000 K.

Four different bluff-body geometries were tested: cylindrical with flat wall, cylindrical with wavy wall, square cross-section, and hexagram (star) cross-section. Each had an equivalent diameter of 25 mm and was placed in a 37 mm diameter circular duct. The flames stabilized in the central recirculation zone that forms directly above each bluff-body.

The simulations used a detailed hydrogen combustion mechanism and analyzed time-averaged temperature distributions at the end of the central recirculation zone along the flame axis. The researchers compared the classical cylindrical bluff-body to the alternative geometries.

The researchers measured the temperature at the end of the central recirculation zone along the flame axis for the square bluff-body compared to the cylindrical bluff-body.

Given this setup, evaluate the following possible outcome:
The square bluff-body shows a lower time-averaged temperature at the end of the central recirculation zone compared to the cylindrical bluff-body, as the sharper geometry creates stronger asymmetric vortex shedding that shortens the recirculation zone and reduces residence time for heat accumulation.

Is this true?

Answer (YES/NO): NO